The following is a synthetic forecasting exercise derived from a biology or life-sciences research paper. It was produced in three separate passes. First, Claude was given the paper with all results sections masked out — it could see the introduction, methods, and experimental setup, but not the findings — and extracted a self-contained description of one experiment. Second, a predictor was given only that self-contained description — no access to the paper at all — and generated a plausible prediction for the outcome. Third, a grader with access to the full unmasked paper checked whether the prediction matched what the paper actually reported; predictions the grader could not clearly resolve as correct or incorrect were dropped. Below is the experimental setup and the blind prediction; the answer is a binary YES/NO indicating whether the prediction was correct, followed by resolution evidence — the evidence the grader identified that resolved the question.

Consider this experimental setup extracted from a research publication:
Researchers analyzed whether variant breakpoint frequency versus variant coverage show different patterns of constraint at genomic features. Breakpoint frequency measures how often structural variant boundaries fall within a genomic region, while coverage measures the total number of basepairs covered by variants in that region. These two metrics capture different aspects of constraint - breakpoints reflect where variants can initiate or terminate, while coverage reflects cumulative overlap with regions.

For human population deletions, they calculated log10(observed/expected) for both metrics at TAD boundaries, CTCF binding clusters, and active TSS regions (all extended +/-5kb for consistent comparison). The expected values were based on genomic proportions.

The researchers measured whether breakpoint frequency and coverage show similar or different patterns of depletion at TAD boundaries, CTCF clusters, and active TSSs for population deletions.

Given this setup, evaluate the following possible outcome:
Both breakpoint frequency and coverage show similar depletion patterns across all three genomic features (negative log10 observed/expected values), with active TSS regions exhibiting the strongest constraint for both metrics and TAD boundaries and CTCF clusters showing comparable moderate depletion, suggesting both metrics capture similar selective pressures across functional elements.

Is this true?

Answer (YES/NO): NO